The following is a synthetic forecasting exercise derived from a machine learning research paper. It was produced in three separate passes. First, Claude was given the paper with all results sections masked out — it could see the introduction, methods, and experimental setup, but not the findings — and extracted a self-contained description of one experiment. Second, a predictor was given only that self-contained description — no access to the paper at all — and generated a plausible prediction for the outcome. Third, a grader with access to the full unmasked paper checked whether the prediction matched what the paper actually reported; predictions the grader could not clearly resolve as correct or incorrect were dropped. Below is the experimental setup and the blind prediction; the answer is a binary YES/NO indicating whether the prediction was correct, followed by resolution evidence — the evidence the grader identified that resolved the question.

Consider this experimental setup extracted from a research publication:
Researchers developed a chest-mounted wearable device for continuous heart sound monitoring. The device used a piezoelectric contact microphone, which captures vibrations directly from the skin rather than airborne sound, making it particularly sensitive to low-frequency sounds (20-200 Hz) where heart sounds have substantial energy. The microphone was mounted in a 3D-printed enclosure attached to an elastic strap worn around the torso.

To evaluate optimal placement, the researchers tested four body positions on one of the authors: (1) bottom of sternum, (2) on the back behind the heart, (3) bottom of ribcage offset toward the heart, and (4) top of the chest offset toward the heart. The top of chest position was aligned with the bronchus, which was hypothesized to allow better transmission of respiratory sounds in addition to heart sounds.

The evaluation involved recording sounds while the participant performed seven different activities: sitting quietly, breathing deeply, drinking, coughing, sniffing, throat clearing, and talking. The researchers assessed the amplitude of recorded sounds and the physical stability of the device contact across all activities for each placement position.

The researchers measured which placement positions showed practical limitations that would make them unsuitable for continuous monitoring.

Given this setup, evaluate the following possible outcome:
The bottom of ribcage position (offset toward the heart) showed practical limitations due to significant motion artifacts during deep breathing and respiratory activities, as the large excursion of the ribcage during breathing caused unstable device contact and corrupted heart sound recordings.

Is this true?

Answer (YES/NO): NO